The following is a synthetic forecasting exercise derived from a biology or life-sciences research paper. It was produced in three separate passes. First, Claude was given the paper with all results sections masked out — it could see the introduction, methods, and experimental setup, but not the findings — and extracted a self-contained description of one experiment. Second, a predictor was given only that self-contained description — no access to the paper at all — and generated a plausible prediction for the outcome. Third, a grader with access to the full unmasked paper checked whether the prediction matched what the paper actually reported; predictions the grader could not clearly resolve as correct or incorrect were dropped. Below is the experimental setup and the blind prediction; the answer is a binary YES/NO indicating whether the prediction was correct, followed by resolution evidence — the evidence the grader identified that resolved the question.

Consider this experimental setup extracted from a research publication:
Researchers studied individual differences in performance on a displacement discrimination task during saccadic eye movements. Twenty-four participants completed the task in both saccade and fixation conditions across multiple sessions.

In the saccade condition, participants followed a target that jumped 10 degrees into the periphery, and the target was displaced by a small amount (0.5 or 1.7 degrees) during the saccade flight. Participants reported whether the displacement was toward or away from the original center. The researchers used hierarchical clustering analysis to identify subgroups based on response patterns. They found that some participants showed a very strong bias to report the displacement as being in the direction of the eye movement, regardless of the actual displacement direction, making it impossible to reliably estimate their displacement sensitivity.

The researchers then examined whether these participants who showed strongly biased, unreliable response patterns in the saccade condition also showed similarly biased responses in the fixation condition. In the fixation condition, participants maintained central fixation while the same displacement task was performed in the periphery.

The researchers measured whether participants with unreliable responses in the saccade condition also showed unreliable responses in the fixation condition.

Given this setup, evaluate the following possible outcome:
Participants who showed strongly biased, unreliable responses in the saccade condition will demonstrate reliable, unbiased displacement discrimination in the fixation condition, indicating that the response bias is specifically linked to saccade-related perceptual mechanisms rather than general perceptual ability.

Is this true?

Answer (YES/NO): NO